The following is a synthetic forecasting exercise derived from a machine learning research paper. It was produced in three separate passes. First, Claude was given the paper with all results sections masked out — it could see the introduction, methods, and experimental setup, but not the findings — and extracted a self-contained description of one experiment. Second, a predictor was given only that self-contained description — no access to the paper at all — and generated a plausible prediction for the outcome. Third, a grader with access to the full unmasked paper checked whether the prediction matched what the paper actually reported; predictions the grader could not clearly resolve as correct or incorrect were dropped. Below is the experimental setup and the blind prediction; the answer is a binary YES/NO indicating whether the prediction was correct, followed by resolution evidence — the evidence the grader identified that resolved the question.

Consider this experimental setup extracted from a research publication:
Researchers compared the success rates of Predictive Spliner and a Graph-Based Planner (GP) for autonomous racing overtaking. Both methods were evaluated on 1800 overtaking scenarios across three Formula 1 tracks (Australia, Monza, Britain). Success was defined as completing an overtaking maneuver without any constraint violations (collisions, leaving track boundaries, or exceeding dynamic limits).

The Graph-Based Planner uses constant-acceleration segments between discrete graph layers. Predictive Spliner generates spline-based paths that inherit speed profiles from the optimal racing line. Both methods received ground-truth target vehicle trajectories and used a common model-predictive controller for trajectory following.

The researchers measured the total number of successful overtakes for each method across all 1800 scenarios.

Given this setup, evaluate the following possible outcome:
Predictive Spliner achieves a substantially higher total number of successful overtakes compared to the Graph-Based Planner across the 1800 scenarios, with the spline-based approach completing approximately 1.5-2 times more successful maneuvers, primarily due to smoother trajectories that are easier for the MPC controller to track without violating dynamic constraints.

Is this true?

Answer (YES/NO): NO